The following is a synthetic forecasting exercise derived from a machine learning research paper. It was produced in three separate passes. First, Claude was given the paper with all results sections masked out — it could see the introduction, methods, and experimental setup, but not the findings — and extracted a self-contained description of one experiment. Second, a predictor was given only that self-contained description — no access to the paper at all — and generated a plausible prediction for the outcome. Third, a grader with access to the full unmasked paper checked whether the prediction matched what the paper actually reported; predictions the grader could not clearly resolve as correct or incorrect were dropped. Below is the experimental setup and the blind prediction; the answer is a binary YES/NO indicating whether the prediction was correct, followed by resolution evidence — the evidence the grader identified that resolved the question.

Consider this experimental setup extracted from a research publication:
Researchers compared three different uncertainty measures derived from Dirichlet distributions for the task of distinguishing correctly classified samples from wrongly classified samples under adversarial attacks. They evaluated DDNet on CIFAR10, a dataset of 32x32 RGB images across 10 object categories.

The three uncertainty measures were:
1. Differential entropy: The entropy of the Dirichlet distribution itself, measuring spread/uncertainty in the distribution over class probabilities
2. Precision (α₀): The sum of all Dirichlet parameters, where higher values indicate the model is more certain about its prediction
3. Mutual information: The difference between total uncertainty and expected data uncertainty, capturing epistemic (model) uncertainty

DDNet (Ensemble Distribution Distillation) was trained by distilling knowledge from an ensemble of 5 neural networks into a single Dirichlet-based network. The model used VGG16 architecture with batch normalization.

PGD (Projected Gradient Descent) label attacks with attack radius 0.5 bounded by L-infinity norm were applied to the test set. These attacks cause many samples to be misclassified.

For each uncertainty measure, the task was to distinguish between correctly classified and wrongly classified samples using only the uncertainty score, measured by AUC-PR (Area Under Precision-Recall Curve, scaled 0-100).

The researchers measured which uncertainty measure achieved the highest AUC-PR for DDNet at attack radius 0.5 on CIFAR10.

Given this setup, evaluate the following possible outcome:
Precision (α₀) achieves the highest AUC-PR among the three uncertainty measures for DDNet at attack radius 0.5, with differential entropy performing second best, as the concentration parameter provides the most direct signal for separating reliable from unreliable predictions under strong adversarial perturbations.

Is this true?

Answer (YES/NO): NO